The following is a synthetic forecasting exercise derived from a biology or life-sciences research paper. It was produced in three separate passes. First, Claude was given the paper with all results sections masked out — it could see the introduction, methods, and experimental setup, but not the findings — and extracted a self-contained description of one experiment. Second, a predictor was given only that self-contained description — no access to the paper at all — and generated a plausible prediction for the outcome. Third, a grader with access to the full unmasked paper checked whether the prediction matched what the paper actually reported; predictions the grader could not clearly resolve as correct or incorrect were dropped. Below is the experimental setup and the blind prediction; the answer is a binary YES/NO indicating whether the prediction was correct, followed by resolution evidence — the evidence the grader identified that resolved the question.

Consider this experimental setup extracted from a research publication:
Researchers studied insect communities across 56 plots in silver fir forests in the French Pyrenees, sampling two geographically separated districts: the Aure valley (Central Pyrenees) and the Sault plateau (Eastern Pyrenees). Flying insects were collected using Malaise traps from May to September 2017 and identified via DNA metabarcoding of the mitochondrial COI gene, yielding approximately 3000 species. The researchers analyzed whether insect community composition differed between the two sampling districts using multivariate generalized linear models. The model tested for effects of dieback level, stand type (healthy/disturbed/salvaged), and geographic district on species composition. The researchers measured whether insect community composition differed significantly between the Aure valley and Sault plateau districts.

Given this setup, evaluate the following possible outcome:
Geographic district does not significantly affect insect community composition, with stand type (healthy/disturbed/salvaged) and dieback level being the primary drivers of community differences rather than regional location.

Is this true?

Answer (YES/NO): NO